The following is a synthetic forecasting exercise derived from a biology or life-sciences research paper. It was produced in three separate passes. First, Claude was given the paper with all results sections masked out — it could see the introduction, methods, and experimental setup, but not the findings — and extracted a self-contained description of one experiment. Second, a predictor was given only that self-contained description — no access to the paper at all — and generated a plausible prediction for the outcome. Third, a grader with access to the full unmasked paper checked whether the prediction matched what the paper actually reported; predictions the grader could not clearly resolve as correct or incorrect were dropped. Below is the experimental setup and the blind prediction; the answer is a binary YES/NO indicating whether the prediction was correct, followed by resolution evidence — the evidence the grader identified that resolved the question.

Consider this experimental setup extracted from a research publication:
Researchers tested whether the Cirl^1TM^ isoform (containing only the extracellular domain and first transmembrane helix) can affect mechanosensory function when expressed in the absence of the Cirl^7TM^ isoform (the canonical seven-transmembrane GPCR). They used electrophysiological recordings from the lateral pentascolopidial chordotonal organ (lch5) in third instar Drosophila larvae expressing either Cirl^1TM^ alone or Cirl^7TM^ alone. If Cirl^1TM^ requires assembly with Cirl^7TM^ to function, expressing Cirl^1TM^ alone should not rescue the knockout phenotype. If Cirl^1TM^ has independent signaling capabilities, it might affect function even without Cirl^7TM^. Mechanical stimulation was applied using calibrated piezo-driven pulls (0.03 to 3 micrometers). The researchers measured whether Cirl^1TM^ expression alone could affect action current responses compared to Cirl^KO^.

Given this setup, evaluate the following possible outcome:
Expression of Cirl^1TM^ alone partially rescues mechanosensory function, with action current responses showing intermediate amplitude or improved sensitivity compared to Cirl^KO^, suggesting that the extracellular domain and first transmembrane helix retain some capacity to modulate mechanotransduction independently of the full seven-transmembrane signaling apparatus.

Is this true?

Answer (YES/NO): NO